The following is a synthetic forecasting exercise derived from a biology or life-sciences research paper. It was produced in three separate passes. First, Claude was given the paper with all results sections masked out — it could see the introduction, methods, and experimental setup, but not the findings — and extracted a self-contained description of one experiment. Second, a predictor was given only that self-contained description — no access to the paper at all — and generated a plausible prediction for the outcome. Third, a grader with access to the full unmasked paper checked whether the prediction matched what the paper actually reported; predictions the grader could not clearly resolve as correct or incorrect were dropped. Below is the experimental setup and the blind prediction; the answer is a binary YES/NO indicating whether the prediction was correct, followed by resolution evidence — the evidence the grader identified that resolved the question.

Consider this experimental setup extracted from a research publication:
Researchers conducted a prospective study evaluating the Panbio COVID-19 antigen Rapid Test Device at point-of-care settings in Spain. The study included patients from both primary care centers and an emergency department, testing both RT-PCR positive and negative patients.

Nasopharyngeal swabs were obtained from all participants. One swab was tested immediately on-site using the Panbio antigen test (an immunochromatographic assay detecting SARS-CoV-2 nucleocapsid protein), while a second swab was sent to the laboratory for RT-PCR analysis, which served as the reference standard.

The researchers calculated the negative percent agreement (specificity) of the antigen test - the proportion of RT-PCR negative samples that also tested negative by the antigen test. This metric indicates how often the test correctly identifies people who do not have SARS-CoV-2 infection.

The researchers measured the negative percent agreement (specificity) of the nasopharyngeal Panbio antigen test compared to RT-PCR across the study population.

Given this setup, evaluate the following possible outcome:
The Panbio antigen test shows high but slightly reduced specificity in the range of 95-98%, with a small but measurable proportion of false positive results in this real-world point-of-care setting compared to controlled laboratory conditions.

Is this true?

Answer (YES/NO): NO